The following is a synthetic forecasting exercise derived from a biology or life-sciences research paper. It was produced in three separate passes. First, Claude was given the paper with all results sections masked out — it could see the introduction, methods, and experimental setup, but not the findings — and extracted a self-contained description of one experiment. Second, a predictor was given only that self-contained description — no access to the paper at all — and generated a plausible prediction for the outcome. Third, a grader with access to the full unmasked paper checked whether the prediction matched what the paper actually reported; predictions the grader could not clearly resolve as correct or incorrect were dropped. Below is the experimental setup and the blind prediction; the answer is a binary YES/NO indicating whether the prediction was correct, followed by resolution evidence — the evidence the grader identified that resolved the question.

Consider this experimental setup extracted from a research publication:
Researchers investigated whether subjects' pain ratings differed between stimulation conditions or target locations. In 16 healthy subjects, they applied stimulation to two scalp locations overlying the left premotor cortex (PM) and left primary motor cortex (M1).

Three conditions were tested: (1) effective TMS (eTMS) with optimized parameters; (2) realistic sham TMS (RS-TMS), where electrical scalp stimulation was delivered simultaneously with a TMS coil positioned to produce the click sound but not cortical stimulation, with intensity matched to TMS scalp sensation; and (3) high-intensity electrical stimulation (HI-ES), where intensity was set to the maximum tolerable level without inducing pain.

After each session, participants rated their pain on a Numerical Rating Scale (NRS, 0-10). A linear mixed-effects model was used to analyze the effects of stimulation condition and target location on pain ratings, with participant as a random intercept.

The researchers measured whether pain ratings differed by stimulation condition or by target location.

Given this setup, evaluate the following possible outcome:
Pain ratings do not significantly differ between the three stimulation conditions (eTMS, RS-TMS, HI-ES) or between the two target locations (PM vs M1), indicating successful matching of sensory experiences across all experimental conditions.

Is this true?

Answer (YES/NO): NO